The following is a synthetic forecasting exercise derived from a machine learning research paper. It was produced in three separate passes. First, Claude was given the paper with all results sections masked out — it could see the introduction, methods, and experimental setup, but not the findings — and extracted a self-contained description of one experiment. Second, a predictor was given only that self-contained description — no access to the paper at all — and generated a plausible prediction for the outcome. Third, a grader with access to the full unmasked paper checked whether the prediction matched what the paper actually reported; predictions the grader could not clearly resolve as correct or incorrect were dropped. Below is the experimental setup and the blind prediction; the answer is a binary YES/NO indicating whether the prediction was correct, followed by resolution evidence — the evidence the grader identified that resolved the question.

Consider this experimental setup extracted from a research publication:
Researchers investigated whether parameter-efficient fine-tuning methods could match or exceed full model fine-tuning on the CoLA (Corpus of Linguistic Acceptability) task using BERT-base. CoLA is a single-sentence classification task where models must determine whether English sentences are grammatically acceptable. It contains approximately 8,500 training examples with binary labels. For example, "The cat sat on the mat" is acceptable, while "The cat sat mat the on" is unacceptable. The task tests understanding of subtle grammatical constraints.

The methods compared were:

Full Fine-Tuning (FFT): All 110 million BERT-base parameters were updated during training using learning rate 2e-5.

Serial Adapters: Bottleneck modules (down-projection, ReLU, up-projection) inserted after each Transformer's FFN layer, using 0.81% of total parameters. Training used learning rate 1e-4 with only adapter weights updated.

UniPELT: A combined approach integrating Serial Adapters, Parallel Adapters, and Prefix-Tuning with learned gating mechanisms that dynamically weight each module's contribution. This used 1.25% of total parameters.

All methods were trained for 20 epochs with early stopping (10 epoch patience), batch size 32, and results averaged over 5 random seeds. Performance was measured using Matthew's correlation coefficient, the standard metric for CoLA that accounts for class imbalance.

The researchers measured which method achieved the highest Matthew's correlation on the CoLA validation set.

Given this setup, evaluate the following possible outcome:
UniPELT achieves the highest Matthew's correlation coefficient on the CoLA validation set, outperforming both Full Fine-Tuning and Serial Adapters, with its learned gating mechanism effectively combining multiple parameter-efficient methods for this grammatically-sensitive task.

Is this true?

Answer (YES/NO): YES